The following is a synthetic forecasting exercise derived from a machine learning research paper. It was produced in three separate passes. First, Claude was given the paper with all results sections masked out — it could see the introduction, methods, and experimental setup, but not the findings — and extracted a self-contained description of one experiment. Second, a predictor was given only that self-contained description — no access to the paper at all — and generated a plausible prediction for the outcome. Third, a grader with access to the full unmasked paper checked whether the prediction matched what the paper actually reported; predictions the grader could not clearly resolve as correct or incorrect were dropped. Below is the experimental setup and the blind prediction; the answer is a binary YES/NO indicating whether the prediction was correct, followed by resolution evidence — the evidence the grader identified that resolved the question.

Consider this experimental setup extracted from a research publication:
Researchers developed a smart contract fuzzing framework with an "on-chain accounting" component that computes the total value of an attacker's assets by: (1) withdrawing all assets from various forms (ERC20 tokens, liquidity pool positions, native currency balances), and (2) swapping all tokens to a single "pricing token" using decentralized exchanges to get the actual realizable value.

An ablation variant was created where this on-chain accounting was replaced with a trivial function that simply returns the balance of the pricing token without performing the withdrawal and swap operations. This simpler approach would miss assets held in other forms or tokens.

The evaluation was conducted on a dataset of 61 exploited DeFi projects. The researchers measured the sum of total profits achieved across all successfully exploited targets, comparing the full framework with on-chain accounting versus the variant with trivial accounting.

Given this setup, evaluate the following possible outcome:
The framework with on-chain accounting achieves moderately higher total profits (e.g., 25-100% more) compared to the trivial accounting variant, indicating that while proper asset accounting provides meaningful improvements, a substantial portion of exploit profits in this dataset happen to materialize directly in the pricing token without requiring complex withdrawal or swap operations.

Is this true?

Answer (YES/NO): NO